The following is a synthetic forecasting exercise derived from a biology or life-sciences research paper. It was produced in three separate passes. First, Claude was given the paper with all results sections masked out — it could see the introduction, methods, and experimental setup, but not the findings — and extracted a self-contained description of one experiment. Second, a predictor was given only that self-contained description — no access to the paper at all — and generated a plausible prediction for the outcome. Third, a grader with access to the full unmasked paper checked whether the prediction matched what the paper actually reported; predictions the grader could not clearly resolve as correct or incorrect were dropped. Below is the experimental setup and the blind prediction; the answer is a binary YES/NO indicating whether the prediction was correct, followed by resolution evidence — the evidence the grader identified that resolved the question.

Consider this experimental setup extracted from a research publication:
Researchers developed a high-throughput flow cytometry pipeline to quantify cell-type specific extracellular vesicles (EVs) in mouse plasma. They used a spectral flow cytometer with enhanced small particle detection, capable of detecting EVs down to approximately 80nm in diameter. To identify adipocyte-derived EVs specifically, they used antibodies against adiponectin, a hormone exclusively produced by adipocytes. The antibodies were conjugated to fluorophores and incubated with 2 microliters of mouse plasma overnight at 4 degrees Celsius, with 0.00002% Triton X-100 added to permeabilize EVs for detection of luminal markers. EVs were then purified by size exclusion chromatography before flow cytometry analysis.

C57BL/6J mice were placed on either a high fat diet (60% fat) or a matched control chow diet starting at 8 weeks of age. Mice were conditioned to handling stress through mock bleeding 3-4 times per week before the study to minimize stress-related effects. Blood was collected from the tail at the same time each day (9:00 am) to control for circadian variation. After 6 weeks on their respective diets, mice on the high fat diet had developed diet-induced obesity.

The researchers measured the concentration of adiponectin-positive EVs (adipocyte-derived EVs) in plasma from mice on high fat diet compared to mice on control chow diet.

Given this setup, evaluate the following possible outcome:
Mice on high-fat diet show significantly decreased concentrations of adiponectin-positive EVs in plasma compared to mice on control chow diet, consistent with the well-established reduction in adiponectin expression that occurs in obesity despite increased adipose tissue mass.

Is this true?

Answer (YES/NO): NO